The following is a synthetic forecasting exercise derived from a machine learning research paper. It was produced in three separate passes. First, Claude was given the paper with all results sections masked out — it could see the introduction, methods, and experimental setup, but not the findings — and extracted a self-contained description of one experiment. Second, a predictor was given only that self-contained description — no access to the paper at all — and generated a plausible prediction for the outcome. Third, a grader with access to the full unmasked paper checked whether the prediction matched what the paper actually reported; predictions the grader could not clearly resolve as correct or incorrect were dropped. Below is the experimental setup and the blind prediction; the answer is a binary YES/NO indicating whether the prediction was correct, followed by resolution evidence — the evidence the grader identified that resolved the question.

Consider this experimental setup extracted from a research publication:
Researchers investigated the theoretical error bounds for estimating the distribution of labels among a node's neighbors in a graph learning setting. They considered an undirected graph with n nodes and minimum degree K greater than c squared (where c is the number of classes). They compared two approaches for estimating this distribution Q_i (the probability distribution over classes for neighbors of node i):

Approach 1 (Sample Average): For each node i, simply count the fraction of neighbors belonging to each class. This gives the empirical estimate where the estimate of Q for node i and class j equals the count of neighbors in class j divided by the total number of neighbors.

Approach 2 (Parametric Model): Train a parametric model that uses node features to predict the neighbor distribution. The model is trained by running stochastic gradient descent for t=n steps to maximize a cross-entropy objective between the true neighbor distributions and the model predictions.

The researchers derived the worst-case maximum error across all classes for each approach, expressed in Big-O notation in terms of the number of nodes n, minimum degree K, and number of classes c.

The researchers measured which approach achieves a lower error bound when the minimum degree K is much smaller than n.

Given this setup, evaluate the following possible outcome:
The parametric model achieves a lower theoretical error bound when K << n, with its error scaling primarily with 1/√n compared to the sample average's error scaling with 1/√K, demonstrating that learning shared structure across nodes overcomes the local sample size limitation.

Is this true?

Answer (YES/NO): YES